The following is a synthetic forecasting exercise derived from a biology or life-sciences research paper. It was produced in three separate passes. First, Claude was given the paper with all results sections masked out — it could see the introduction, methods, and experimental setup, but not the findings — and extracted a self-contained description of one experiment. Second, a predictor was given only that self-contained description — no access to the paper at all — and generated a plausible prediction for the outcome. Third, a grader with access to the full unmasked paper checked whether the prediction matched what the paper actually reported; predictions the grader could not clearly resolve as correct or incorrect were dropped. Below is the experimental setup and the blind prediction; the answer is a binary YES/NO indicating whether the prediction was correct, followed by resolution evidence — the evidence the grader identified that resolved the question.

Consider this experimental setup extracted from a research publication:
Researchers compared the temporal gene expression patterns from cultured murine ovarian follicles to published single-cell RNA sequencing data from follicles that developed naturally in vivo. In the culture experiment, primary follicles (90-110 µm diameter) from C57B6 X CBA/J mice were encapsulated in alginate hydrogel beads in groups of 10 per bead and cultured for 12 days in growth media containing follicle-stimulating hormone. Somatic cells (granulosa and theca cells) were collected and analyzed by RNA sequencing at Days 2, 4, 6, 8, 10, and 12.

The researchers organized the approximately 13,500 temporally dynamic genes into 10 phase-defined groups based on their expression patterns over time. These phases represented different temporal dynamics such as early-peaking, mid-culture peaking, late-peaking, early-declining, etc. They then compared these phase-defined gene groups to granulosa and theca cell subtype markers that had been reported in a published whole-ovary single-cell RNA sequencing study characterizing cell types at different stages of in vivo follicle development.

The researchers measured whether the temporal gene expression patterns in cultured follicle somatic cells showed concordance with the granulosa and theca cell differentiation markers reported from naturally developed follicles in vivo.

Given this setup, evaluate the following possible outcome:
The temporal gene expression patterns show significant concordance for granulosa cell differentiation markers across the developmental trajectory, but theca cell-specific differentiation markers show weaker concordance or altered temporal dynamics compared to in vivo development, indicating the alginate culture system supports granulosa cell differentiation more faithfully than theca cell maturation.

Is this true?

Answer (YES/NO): NO